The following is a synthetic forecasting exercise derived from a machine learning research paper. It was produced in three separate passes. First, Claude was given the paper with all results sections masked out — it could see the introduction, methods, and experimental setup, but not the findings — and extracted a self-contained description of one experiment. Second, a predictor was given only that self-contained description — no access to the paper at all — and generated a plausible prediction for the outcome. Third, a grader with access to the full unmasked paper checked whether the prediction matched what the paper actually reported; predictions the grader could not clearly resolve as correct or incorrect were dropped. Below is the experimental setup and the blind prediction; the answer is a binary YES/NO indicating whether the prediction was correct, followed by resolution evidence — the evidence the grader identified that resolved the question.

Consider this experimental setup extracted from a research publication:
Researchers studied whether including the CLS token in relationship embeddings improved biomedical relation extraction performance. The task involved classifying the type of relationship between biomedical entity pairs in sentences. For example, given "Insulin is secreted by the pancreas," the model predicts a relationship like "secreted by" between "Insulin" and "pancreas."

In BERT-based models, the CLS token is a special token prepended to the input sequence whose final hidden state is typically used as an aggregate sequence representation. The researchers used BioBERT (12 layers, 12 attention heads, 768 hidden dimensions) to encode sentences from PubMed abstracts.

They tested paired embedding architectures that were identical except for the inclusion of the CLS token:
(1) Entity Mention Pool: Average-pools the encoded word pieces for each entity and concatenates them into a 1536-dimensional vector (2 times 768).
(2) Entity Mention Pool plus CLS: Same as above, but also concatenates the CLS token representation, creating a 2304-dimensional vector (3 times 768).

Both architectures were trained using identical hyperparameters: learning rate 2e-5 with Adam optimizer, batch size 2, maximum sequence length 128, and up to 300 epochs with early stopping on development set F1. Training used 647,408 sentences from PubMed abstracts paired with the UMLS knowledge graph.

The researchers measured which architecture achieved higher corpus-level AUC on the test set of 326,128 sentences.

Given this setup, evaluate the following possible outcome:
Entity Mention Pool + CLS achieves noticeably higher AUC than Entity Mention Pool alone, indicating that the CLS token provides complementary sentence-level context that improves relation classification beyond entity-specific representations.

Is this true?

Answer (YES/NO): NO